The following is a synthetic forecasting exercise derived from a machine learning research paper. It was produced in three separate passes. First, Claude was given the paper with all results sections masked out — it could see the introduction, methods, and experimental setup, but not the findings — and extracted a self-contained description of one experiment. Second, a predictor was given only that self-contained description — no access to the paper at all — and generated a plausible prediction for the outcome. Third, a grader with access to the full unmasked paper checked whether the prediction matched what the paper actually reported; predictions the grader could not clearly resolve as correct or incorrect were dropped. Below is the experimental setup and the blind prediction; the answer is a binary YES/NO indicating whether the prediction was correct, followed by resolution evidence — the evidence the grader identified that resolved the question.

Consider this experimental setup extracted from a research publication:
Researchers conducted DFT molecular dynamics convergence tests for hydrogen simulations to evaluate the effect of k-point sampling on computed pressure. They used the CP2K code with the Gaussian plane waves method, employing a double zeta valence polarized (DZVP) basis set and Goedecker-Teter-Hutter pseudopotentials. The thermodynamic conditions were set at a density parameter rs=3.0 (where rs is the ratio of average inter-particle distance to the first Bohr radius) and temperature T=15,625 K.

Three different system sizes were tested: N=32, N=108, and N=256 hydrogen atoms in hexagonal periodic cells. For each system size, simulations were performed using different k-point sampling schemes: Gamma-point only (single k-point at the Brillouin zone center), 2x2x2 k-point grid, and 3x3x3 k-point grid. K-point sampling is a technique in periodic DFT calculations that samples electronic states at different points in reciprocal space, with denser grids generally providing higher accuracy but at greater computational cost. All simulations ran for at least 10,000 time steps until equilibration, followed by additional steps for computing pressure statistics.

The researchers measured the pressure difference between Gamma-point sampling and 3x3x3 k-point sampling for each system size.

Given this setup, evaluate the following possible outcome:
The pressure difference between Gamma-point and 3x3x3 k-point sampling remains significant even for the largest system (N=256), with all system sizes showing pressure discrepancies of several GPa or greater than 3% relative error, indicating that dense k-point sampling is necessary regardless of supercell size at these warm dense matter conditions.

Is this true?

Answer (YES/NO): NO